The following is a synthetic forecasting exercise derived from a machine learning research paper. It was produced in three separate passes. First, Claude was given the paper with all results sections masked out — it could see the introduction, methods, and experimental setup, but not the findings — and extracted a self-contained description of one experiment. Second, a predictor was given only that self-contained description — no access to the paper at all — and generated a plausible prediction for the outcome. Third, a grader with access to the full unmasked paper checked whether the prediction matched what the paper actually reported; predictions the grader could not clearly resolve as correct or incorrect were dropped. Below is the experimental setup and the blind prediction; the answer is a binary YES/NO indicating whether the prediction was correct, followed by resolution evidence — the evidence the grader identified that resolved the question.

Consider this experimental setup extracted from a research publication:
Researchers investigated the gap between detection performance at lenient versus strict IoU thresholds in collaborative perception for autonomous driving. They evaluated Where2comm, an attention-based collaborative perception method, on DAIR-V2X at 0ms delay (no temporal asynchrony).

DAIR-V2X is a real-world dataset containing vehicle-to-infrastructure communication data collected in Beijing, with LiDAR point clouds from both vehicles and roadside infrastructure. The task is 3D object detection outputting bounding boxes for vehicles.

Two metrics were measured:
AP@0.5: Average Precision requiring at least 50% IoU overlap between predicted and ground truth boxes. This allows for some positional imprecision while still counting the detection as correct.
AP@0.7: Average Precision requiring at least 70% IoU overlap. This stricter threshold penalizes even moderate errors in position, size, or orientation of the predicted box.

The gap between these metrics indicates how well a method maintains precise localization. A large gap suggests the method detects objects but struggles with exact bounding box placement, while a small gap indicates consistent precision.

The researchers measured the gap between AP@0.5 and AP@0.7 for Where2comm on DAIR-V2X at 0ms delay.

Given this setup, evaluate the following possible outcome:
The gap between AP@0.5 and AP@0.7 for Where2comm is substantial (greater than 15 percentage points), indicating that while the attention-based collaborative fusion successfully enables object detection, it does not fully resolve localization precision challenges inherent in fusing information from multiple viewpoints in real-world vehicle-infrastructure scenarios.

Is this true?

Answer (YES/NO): NO